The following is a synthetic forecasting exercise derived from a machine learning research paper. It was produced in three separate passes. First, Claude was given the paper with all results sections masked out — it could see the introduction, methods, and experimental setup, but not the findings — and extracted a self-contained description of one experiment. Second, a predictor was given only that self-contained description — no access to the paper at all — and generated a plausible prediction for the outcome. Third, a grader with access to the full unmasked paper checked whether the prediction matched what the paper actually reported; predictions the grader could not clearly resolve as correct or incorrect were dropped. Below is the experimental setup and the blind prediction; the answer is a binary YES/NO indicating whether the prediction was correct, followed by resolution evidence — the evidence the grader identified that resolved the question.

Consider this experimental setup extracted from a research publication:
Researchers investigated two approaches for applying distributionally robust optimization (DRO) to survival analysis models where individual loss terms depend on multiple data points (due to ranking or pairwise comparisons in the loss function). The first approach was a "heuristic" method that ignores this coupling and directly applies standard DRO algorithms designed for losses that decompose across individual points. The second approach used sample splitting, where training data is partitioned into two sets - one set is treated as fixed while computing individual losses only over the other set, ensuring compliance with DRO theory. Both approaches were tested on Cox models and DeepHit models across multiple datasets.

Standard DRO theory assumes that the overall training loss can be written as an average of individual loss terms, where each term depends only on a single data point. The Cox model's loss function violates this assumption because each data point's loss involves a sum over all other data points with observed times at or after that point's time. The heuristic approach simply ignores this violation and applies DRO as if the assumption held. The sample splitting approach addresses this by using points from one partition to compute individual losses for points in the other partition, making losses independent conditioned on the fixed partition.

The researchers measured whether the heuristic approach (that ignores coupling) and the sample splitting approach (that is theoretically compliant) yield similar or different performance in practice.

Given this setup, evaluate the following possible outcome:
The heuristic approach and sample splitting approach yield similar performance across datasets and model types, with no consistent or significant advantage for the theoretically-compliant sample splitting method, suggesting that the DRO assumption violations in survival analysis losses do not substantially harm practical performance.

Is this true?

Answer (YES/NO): YES